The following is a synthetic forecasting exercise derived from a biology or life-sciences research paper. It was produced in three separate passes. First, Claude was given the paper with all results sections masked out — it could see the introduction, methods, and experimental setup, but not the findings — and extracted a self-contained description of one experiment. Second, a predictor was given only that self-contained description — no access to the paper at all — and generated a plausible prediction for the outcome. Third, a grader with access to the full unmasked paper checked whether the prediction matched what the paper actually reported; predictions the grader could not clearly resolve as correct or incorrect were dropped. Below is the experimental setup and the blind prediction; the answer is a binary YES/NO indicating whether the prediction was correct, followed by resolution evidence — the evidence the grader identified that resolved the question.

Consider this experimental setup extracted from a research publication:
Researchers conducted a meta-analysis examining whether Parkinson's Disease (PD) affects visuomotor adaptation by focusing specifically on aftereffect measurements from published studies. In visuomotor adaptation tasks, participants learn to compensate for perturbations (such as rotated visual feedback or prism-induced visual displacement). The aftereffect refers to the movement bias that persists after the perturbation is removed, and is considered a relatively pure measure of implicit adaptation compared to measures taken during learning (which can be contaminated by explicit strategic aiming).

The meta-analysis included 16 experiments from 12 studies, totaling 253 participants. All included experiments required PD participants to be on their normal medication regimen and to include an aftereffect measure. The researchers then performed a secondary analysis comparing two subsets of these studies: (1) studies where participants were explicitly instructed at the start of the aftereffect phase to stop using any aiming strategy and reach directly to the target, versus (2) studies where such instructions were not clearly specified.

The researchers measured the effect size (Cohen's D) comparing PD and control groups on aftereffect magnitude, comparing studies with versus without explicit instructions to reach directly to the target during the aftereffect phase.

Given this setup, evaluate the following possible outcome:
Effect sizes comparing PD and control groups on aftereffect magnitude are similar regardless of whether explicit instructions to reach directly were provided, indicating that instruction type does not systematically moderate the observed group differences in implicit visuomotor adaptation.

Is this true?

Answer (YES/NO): NO